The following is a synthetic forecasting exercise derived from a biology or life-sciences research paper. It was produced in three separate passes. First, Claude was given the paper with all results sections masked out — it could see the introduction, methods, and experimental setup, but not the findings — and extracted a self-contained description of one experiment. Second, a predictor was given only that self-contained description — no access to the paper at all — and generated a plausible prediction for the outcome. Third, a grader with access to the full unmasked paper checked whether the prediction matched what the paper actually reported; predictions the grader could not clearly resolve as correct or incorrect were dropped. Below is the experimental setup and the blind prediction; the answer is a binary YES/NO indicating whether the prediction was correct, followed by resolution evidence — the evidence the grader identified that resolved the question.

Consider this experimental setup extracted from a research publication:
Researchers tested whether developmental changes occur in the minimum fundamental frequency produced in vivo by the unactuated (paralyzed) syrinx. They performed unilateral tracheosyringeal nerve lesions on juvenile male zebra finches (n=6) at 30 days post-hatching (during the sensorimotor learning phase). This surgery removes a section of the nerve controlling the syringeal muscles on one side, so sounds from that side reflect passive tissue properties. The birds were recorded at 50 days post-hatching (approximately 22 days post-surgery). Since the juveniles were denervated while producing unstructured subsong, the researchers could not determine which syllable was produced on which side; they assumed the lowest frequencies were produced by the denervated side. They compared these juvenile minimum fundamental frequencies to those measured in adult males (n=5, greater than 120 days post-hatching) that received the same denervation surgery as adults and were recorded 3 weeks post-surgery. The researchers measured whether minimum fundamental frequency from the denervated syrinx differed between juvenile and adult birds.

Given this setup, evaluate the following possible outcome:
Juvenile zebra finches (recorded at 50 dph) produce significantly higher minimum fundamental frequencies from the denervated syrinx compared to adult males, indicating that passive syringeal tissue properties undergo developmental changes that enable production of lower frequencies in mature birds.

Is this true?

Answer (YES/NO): NO